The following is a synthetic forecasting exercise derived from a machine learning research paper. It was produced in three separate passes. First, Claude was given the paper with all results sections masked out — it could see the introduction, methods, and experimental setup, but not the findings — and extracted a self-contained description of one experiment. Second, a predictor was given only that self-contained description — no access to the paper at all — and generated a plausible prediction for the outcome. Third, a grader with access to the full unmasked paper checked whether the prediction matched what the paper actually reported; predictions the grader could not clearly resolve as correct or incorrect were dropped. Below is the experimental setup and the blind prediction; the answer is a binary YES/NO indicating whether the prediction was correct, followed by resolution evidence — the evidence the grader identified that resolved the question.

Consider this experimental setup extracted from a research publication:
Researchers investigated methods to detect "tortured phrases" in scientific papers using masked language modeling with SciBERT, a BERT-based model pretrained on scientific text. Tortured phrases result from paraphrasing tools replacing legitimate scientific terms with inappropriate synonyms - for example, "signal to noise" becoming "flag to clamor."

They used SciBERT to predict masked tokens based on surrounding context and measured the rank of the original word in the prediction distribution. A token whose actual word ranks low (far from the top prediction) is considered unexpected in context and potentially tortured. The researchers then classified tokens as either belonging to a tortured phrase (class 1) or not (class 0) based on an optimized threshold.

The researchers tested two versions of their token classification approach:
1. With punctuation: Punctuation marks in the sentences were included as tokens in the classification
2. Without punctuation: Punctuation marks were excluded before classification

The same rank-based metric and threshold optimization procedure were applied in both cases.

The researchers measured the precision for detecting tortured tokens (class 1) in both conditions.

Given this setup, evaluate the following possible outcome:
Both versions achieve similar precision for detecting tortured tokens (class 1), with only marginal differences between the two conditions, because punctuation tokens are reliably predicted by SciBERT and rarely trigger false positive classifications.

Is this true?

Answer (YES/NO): NO